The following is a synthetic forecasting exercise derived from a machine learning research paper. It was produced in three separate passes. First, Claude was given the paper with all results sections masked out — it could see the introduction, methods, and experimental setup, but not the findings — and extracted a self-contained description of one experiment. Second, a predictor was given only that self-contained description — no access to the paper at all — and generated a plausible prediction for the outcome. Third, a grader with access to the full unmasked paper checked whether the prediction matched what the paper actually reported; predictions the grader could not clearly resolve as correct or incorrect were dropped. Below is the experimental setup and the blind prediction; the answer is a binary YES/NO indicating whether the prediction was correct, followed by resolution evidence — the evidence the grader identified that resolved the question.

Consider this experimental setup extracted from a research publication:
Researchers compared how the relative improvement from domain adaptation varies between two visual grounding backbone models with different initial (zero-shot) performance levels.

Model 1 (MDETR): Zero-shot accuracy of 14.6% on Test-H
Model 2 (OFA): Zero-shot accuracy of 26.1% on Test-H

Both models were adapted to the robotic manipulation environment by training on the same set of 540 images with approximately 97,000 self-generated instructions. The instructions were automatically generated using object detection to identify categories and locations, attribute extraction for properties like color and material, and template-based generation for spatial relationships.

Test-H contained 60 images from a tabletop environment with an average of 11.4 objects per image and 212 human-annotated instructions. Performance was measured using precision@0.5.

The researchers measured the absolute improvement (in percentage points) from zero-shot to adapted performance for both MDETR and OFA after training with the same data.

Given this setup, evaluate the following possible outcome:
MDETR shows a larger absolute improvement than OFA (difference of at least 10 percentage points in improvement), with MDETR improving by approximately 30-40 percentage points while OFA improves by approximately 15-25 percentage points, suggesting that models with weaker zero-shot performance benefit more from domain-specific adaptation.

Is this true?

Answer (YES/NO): NO